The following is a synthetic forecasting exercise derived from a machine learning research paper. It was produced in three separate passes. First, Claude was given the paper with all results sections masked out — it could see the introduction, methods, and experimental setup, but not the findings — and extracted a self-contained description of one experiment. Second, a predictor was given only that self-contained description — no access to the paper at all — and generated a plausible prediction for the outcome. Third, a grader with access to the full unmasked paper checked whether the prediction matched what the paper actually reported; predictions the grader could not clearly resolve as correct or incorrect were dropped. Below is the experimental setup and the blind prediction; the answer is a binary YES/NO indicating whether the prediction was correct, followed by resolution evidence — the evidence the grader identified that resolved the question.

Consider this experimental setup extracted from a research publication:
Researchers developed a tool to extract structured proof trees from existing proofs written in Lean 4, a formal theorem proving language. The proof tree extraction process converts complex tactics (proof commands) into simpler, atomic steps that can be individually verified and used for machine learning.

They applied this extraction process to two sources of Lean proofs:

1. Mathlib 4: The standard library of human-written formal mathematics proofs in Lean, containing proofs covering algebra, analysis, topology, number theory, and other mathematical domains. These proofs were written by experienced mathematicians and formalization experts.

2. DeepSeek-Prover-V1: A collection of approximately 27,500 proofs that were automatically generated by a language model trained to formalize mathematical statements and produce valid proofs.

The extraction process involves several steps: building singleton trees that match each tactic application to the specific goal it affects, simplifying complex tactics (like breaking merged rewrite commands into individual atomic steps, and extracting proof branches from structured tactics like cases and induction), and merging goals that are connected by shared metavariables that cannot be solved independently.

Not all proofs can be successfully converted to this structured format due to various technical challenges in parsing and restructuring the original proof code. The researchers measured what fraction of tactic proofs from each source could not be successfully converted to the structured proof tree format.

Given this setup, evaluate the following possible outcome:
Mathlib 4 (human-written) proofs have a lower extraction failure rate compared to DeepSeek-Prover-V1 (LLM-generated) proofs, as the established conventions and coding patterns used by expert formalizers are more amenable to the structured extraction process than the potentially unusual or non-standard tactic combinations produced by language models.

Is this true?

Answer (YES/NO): NO